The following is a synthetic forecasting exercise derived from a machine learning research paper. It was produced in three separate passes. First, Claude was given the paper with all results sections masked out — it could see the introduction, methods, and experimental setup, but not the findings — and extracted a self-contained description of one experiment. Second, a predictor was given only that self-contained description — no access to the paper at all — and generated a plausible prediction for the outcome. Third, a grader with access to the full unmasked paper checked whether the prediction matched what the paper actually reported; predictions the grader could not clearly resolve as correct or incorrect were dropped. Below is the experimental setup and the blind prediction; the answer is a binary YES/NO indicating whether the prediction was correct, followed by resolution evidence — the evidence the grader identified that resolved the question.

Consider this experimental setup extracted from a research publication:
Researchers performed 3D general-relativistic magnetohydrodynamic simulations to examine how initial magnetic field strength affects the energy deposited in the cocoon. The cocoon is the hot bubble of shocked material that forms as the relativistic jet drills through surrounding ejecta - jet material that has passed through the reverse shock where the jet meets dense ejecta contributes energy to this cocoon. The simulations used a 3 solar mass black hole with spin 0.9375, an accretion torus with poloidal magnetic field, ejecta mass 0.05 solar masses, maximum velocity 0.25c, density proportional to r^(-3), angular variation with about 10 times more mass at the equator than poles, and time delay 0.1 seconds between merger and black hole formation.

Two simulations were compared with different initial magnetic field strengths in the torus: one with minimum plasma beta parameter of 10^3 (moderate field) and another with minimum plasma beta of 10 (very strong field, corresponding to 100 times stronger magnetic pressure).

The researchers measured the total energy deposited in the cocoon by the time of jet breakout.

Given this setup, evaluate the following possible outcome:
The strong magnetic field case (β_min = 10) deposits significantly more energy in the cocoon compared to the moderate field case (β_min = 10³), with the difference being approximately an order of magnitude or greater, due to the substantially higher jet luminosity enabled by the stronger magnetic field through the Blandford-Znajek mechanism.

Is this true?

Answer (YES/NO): YES